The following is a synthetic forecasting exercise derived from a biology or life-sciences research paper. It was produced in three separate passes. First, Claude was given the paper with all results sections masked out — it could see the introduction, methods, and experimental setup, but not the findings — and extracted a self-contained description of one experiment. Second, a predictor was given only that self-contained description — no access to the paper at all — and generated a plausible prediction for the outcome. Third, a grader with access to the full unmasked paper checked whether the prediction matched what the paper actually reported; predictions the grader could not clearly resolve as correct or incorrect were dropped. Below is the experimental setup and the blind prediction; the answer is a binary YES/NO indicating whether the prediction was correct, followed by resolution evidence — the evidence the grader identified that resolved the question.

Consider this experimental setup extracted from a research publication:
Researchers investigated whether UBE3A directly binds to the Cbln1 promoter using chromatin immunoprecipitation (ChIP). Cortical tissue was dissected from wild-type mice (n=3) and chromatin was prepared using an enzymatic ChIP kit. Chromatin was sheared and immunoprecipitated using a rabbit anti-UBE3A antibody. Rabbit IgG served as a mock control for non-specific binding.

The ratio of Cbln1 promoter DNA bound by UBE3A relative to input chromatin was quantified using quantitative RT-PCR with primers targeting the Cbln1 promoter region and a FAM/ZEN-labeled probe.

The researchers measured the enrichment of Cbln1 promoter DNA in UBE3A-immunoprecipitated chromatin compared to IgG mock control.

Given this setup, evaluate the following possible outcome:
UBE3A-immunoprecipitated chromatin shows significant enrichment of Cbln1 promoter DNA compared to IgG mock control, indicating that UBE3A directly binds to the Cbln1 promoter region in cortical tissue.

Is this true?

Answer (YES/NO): YES